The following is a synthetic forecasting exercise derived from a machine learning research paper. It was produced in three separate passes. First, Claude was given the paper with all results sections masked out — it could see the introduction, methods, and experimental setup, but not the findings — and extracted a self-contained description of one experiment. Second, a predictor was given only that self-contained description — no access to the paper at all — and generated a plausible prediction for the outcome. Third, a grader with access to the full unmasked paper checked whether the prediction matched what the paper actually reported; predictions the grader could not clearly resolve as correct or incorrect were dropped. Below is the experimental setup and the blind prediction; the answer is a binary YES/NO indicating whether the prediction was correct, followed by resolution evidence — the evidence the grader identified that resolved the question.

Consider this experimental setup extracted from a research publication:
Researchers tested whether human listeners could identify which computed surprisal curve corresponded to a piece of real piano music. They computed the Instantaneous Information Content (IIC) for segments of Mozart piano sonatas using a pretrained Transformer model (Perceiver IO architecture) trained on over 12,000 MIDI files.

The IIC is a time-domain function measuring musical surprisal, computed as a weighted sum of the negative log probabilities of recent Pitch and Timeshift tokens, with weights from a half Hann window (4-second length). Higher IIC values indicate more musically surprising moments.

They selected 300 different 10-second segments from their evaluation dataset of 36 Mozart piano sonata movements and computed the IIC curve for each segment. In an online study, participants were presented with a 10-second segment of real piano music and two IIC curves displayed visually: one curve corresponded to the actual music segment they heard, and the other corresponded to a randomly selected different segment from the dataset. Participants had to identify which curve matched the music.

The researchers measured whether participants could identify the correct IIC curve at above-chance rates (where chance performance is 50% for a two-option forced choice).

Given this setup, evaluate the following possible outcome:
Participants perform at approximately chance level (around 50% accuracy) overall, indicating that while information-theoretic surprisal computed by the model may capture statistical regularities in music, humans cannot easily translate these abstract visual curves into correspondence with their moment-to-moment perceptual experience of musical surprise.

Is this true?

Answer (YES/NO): NO